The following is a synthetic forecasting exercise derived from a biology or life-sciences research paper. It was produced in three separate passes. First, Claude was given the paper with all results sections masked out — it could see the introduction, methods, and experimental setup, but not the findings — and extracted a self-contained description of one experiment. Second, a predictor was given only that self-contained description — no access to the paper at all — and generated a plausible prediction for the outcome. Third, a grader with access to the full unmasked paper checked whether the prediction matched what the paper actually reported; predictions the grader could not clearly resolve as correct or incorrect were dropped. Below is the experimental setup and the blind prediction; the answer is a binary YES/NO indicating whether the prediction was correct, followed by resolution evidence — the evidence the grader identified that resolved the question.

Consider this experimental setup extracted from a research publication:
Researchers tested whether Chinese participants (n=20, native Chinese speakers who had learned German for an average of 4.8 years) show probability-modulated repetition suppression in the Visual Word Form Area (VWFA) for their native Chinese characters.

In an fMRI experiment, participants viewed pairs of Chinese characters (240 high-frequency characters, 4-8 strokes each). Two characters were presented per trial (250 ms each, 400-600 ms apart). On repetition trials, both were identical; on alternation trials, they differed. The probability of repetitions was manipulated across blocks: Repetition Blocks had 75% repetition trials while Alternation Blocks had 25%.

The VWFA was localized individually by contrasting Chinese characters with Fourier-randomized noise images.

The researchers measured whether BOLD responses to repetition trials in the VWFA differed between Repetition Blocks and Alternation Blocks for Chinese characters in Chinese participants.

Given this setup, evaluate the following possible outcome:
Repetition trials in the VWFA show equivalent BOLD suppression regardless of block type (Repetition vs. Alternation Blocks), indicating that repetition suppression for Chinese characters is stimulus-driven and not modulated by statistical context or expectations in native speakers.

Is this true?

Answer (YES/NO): NO